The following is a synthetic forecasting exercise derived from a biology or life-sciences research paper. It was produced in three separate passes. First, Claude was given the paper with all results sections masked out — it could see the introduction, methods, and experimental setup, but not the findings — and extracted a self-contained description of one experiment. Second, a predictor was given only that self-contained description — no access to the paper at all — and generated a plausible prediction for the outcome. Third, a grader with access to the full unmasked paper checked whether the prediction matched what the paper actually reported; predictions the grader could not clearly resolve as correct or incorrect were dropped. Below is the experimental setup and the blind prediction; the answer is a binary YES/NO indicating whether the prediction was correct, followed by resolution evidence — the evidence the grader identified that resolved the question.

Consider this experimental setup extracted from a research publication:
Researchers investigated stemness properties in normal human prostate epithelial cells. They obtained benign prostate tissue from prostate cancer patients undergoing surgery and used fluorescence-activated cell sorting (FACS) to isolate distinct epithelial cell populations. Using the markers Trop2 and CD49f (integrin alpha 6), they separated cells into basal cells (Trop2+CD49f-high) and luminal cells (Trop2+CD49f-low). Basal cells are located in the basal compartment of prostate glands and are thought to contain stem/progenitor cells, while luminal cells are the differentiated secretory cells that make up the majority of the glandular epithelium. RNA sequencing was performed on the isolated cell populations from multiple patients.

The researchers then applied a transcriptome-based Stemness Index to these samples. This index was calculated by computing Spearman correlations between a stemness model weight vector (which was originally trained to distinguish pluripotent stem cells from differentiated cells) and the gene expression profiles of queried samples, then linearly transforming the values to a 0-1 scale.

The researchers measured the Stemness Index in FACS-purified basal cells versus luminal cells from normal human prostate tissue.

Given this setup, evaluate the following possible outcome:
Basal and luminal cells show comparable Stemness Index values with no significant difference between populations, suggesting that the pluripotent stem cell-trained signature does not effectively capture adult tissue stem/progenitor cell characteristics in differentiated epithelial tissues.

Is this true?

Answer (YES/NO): NO